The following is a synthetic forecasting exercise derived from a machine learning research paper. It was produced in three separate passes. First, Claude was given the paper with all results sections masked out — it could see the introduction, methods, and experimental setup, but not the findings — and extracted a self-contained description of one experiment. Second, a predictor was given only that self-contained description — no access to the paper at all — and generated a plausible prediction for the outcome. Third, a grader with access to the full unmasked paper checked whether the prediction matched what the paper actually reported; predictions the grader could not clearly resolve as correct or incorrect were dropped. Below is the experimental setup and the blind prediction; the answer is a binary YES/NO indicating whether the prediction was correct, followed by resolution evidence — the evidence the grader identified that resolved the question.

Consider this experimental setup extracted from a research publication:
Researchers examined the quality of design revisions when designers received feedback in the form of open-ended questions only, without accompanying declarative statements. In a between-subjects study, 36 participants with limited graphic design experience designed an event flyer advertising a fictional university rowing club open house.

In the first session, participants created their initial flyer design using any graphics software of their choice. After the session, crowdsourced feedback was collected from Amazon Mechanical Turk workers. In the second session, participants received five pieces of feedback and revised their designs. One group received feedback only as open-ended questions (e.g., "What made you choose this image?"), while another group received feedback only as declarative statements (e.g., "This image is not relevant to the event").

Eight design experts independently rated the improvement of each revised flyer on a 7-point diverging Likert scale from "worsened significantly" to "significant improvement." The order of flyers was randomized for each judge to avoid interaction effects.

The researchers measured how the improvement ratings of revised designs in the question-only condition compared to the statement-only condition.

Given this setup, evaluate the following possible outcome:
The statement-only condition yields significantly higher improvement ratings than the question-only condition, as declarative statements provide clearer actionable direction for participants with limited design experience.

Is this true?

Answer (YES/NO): NO